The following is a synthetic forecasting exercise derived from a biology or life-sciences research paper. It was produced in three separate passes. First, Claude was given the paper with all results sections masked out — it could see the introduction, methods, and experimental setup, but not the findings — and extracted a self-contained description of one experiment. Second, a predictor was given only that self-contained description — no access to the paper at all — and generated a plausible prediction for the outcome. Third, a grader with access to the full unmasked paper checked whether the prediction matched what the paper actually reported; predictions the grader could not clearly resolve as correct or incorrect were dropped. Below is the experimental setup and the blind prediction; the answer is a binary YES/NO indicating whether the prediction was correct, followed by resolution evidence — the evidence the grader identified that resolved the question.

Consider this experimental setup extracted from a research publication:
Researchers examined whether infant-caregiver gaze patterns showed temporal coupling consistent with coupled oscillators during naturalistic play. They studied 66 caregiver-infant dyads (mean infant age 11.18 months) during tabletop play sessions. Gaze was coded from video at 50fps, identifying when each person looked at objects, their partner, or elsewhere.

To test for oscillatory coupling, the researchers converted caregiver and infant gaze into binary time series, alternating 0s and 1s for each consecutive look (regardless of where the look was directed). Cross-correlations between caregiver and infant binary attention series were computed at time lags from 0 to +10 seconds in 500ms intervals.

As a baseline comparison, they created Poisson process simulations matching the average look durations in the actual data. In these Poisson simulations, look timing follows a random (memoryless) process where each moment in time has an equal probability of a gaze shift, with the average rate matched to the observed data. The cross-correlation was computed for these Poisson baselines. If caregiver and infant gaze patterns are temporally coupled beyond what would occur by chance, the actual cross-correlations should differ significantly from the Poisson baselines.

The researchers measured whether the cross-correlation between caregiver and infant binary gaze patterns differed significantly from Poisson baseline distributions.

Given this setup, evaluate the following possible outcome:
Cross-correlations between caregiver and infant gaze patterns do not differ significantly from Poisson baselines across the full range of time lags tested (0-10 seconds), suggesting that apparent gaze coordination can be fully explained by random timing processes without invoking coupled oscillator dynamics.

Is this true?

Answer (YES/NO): YES